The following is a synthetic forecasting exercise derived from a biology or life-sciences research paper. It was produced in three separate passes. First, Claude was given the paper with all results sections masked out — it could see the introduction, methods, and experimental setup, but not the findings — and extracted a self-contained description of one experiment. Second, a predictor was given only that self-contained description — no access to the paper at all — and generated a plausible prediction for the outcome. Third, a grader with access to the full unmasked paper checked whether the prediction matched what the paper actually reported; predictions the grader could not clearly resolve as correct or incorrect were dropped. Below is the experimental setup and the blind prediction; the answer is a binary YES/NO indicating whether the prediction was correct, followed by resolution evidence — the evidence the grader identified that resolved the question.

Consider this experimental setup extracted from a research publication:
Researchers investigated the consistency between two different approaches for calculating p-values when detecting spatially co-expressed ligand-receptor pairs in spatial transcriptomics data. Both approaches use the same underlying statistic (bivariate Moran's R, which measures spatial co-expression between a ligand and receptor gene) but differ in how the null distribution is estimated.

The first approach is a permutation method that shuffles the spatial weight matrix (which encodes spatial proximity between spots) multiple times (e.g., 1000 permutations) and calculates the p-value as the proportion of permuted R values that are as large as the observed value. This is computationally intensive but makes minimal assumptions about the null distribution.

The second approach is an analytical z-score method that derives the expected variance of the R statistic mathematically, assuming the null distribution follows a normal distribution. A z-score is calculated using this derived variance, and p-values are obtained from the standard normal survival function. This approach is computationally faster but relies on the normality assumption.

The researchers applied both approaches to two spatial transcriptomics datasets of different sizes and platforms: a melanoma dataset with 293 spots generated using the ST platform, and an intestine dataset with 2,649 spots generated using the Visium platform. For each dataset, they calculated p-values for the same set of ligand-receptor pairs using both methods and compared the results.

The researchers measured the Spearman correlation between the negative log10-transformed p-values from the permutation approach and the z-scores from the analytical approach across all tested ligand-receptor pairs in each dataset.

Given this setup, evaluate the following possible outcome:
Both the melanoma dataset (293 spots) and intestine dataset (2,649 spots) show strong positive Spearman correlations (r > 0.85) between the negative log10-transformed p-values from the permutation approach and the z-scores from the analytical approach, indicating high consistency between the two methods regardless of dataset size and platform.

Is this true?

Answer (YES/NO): YES